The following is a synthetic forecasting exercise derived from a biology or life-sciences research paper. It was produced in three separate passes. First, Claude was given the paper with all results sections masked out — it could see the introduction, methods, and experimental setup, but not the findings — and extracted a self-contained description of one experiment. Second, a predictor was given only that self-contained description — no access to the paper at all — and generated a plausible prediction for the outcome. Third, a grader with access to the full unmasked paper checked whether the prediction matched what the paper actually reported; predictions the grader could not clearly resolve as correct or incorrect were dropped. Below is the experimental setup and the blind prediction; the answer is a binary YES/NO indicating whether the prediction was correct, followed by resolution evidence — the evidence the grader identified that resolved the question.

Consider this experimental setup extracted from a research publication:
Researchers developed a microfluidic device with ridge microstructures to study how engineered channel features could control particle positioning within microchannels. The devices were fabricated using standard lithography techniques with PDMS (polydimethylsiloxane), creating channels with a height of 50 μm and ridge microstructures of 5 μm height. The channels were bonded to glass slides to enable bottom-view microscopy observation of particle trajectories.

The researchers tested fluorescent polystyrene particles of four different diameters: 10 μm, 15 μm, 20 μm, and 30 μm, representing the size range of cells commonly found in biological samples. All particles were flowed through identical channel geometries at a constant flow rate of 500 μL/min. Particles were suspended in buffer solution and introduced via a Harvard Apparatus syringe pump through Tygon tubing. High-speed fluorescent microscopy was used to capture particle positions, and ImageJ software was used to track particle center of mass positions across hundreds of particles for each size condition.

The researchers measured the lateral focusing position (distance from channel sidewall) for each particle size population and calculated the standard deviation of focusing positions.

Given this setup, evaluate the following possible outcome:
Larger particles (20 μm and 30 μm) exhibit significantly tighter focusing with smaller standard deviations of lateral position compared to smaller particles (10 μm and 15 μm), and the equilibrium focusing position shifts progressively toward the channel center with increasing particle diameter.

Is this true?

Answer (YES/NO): NO